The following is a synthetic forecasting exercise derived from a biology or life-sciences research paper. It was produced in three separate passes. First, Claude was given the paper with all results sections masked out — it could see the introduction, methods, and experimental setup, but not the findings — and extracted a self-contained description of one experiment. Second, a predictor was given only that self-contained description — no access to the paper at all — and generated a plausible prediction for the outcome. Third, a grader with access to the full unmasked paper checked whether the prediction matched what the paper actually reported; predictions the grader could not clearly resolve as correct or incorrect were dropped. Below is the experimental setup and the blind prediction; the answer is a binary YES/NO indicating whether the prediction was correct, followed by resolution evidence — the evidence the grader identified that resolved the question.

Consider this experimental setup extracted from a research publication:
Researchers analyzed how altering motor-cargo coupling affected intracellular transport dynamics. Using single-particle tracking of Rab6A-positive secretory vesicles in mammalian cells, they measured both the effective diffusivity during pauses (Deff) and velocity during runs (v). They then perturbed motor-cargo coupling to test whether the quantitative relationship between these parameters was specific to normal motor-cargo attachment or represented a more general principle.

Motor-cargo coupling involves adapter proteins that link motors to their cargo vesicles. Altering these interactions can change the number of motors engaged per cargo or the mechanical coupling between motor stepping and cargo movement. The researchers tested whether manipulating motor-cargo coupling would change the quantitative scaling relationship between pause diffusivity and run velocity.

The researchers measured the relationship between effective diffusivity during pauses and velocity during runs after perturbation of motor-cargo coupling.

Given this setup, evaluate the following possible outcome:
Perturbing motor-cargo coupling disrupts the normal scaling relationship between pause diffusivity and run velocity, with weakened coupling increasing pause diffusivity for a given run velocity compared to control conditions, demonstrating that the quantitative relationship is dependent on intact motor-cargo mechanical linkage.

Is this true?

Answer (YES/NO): NO